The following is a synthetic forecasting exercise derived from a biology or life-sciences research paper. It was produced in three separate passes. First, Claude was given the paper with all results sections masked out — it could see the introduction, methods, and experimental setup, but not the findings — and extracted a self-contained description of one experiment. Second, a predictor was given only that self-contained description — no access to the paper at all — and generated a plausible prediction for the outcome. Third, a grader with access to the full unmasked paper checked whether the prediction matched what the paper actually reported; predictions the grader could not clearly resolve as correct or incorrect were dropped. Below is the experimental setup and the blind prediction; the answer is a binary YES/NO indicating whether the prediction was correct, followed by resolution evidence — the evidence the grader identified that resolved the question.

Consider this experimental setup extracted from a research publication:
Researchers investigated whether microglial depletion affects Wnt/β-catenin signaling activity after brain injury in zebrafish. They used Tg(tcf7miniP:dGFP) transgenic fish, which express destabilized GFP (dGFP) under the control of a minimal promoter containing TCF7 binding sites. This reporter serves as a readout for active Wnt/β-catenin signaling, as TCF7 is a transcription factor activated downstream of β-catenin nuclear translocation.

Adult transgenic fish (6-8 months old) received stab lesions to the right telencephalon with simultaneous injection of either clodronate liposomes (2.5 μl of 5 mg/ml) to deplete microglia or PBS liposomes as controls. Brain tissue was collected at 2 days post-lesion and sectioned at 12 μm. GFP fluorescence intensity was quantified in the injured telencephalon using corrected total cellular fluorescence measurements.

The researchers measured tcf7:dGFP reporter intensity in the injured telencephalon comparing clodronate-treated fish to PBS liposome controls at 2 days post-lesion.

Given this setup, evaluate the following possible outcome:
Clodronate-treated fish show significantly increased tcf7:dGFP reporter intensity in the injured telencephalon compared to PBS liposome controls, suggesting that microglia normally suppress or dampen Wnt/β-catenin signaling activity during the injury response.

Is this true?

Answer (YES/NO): NO